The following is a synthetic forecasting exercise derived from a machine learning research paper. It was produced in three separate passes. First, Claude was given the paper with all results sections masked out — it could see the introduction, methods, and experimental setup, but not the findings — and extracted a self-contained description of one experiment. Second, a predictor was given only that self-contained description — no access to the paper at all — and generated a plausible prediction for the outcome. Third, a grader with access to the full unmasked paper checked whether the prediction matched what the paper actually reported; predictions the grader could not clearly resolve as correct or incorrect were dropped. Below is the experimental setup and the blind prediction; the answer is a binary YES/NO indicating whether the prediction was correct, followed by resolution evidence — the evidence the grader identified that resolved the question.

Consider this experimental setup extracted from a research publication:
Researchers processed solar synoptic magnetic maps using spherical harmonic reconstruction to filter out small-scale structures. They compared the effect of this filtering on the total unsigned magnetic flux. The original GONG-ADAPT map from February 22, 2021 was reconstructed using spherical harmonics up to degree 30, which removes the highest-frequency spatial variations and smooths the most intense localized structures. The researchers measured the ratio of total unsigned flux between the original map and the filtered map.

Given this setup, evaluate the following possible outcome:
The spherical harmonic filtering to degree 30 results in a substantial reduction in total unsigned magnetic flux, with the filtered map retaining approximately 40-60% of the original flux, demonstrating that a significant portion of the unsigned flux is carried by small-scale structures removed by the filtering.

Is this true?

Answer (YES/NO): NO